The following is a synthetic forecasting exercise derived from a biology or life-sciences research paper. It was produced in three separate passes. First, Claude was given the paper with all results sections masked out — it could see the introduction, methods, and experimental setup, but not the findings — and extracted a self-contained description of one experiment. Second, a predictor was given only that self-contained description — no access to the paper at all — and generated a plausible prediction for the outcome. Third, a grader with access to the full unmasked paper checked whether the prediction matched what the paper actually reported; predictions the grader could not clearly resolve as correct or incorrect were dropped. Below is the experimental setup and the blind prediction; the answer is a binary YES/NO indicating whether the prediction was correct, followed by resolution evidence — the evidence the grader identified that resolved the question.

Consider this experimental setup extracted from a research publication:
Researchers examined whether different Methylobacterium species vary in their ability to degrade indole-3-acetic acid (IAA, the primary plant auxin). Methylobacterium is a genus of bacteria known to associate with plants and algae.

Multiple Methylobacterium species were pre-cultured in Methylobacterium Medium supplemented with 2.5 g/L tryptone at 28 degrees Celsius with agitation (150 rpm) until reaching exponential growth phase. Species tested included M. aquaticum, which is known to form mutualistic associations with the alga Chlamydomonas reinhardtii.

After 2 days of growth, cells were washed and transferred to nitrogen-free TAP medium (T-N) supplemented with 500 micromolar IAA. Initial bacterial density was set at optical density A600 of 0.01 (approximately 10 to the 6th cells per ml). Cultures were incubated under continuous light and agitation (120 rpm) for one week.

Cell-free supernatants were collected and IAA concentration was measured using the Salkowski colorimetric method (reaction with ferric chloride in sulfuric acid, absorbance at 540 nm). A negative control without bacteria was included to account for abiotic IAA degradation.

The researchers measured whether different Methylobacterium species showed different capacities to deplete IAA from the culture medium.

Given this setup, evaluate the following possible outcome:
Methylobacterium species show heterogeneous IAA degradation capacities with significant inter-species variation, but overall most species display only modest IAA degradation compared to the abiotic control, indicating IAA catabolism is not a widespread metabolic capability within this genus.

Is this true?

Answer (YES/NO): NO